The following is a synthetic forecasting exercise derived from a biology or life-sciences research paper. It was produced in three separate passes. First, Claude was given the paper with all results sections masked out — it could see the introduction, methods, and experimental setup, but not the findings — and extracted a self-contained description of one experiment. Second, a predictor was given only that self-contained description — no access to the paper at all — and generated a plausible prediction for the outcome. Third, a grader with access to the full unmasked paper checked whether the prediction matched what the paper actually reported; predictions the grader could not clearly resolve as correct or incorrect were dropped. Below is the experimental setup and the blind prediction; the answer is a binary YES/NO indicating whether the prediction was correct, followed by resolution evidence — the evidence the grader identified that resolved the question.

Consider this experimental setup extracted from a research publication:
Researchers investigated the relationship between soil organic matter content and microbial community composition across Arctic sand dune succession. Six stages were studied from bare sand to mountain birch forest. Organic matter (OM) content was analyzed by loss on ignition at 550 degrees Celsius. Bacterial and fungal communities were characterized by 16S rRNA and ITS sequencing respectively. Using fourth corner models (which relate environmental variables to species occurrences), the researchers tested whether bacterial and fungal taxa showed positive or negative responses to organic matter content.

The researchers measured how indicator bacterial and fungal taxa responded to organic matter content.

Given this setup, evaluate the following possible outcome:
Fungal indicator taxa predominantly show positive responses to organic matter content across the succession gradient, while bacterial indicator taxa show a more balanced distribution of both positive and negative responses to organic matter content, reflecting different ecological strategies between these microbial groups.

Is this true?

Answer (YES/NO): NO